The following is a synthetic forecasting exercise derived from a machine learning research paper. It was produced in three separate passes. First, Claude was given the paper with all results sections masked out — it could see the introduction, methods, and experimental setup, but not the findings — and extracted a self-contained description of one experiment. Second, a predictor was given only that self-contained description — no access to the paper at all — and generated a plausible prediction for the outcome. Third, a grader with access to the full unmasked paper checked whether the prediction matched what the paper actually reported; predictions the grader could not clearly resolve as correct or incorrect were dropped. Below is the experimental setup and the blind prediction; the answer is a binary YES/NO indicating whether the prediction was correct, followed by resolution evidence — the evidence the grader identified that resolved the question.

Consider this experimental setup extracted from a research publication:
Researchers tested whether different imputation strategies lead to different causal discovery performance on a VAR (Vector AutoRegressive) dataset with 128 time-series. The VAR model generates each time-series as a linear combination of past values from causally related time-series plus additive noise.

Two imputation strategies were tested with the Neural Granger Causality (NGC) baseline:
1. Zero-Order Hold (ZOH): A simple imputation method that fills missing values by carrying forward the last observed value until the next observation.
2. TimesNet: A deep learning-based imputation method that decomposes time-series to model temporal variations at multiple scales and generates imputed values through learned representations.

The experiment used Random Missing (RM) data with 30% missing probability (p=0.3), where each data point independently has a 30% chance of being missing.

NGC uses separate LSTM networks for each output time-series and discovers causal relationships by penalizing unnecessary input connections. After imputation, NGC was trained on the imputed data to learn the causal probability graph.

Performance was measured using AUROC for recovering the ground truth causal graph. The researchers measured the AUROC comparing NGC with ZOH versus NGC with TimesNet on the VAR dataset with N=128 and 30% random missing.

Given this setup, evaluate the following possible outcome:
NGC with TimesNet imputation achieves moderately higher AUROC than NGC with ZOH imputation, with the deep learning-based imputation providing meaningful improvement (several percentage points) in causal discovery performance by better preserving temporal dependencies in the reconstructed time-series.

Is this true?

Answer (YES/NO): NO